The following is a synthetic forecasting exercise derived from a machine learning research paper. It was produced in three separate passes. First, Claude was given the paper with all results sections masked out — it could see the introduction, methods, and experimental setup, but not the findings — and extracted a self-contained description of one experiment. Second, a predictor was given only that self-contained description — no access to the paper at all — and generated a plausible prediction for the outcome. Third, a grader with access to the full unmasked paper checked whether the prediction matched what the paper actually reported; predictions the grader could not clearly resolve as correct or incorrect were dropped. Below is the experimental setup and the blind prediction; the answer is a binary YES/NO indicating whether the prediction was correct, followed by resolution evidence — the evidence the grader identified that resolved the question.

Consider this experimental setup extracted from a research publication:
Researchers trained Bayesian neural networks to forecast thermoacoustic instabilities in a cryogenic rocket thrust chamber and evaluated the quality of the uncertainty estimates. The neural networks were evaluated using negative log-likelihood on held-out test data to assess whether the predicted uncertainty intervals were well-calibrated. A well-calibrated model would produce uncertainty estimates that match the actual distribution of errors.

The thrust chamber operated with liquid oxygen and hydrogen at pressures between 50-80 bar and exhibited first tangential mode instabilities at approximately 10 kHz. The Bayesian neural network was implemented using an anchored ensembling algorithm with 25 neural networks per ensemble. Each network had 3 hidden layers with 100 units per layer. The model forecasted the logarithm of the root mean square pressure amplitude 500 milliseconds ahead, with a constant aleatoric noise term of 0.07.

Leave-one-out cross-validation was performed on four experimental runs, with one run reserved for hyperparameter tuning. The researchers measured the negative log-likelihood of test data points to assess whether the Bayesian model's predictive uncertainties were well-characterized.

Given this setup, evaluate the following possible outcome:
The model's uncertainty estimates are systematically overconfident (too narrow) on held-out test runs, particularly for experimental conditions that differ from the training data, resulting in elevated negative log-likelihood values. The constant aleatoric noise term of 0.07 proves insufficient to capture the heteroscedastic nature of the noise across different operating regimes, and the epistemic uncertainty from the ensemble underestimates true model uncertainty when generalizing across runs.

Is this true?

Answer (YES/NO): NO